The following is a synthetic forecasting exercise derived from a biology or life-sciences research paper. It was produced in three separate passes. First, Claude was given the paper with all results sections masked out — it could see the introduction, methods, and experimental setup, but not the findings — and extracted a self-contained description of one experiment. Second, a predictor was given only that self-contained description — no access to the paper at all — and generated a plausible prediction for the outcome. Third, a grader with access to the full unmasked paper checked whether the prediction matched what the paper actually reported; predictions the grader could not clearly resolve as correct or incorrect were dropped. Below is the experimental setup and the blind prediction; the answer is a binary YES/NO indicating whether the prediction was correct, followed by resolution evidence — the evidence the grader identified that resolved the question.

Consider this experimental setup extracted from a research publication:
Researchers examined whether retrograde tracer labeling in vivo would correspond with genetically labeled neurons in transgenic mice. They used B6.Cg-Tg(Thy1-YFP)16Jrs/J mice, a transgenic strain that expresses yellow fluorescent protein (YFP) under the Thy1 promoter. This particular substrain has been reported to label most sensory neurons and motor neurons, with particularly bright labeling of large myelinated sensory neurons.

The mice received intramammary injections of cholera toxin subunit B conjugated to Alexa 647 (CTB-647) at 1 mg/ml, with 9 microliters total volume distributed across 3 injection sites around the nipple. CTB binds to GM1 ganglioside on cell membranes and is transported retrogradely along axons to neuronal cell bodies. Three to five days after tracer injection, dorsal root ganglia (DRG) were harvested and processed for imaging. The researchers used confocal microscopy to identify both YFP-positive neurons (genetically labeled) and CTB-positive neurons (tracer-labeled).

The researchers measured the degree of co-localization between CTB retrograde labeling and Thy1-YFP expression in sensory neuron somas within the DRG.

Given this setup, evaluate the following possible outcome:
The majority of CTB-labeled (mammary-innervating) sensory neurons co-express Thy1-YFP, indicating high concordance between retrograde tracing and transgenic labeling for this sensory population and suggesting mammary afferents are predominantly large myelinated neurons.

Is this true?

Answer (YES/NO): NO